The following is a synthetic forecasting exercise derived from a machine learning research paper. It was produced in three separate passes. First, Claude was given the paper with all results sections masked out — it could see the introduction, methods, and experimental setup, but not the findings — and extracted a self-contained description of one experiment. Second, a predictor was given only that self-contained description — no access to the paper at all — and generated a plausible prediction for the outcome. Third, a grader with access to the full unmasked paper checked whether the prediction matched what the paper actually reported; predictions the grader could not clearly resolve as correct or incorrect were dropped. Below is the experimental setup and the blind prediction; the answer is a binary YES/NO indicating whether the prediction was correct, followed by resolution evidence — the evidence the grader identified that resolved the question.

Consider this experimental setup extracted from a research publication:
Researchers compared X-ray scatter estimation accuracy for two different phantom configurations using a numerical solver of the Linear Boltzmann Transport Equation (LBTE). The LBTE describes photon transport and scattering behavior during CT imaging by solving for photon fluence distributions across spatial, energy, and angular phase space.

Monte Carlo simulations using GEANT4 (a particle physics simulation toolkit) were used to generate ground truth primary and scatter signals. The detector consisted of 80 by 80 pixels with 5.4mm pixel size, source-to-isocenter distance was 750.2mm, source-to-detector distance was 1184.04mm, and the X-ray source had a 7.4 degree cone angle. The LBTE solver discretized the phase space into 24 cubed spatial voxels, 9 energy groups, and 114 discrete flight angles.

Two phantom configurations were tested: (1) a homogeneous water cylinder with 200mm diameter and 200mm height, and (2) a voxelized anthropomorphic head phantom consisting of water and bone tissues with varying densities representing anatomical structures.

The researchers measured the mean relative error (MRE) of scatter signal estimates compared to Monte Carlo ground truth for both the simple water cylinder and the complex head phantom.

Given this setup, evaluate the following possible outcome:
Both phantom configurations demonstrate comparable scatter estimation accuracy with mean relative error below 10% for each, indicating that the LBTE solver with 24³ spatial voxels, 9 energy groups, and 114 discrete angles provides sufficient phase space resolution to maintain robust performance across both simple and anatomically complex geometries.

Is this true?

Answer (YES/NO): YES